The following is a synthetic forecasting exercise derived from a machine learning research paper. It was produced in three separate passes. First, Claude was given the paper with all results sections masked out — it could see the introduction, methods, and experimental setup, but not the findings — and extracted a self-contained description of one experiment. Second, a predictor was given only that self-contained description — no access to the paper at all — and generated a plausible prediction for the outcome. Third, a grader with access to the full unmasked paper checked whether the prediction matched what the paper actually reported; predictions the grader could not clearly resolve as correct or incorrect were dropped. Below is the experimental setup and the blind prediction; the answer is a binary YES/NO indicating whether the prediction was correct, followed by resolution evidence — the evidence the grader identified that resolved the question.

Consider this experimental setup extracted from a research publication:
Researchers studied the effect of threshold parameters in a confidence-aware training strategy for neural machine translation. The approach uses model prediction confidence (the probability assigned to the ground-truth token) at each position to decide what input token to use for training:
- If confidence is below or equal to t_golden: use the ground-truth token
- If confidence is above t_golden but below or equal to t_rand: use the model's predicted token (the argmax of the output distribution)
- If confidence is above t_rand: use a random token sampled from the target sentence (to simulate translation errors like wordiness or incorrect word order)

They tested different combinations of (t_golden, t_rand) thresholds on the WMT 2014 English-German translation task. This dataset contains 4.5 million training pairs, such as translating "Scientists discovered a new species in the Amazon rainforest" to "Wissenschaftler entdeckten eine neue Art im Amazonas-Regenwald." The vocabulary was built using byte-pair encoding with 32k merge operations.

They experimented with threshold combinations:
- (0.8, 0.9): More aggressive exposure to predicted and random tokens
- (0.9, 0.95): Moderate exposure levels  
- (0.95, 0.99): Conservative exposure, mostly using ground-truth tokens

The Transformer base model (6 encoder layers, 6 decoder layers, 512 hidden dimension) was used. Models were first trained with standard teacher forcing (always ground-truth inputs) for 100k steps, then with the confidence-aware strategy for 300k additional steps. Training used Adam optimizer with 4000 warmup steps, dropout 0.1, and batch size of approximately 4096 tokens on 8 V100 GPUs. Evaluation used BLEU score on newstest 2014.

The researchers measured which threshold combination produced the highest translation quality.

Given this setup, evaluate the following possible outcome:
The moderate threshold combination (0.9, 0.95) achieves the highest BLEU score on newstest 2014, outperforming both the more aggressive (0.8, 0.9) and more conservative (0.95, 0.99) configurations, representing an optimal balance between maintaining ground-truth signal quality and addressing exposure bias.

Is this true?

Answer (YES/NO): YES